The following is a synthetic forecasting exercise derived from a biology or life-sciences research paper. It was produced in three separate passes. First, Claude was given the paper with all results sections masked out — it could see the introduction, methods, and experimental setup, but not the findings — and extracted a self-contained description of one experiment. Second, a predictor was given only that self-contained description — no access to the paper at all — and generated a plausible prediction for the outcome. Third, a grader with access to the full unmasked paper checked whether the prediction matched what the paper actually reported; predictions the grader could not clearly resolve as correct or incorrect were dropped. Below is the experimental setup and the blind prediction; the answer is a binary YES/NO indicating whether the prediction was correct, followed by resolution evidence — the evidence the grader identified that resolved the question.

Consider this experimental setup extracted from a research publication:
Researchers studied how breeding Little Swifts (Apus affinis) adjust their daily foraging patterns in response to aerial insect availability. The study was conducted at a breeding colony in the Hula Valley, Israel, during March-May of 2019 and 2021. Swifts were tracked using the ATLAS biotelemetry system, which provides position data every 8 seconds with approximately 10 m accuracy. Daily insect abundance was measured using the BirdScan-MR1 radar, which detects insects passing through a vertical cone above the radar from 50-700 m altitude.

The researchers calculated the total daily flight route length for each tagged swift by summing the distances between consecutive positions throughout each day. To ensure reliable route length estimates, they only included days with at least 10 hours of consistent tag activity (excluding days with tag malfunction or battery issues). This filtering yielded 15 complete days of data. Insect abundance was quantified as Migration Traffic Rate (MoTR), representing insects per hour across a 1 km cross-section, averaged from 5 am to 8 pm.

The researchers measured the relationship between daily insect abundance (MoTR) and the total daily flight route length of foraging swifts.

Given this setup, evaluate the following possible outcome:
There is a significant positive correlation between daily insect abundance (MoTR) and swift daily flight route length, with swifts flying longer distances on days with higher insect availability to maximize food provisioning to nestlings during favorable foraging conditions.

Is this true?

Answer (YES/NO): NO